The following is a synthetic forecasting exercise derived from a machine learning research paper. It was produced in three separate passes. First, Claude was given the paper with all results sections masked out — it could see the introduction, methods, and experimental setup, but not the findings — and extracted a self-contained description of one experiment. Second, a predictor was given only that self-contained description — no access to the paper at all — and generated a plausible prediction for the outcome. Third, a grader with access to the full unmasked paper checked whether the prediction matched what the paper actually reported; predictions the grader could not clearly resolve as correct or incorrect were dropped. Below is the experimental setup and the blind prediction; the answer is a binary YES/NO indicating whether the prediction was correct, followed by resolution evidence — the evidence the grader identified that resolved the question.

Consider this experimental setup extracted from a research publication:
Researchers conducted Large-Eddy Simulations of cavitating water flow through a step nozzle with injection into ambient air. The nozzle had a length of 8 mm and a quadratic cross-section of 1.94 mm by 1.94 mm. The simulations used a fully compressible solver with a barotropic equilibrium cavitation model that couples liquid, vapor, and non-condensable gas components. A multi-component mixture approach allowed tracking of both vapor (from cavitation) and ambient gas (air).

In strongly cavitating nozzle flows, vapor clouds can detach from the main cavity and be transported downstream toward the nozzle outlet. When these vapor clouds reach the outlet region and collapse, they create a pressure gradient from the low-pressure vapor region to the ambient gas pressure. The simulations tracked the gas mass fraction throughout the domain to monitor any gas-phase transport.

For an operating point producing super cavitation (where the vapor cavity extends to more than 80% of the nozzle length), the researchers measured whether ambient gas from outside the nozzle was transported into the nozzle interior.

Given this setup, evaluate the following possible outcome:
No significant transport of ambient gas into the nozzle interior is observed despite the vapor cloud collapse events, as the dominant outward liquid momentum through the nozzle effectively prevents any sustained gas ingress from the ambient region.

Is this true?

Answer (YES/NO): NO